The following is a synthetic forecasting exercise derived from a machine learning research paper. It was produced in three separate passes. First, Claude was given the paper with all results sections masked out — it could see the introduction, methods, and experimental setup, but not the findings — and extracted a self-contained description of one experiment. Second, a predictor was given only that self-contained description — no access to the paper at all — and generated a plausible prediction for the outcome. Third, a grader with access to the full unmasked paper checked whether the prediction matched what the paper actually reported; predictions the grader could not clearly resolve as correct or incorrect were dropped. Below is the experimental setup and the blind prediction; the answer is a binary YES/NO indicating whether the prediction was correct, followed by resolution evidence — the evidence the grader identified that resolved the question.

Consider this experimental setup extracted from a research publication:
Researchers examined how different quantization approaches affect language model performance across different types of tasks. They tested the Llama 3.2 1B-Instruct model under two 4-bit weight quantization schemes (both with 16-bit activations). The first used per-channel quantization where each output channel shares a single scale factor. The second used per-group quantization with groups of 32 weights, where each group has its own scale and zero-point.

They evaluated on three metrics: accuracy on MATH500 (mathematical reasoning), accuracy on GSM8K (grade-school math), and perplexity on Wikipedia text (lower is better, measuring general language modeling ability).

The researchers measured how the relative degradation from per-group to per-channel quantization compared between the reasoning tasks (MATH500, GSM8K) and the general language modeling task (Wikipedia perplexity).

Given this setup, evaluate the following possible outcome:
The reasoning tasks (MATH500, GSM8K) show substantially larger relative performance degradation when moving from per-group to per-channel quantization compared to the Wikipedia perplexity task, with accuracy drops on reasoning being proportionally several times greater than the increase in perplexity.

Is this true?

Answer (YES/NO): NO